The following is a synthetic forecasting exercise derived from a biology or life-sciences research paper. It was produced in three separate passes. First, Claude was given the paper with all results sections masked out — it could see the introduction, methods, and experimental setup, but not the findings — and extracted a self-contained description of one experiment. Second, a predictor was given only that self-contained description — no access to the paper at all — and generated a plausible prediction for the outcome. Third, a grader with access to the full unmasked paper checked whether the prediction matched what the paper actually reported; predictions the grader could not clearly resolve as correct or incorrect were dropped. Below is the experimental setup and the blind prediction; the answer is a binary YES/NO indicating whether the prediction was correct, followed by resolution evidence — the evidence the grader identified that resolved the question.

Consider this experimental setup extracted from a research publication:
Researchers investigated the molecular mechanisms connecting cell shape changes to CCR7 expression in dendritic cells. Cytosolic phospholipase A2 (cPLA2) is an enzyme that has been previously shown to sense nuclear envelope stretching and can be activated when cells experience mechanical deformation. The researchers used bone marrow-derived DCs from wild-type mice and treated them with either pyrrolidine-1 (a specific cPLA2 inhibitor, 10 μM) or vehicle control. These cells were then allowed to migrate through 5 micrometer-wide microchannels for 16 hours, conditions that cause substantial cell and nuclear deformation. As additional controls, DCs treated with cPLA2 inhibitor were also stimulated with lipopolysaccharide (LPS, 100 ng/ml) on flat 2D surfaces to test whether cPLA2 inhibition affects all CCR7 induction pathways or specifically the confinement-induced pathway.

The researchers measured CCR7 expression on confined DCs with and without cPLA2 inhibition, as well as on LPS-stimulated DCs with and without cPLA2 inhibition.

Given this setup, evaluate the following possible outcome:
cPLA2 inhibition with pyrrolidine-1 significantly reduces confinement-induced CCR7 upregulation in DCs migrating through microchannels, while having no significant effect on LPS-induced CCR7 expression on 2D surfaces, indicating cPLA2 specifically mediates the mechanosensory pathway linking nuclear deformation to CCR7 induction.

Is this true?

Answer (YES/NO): YES